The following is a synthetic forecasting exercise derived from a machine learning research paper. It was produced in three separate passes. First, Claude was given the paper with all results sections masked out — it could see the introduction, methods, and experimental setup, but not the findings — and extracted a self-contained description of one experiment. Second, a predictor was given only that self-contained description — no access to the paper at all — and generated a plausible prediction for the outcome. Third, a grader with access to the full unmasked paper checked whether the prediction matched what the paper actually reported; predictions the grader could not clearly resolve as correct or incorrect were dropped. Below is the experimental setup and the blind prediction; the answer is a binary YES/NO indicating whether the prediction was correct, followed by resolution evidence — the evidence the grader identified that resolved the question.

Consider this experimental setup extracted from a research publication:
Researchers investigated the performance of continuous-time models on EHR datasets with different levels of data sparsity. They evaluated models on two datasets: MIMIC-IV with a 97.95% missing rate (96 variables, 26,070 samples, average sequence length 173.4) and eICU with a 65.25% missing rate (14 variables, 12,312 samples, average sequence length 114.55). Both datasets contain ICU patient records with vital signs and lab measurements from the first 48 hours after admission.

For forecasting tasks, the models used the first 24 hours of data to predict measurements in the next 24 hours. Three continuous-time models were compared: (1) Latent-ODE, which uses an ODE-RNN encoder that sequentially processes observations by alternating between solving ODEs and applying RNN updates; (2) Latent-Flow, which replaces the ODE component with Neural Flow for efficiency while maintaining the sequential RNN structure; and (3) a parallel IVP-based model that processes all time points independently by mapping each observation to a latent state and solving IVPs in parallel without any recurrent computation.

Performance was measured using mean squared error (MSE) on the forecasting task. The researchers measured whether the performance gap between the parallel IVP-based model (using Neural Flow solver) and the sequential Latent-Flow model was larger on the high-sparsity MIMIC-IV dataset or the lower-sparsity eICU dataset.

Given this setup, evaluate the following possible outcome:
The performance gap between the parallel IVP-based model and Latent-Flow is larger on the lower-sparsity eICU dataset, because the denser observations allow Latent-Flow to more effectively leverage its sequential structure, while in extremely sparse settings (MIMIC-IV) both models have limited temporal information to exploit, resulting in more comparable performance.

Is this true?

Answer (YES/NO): NO